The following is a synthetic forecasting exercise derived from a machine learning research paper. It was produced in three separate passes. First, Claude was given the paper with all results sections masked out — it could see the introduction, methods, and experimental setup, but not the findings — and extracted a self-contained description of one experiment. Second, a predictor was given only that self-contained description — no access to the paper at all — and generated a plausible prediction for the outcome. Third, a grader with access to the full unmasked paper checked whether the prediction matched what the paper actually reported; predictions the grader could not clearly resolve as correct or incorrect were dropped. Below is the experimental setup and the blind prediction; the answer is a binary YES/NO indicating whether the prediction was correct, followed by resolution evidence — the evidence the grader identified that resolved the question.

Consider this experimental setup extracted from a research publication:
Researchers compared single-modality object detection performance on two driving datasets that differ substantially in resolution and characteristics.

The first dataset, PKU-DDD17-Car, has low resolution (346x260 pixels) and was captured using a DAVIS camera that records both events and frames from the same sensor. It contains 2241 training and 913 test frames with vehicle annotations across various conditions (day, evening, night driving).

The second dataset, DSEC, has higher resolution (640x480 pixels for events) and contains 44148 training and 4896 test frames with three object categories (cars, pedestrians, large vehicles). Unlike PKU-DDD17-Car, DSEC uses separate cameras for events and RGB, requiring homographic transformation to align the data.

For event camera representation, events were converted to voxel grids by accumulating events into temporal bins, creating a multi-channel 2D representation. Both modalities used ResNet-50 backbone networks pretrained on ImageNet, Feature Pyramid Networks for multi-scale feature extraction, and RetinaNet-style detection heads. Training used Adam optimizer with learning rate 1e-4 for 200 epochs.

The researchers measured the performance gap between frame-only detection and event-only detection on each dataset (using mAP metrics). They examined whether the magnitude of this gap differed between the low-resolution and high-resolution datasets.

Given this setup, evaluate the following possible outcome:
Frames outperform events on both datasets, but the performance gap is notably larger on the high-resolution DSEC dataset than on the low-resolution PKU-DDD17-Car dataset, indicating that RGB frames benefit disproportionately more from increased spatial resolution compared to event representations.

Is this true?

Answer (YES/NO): YES